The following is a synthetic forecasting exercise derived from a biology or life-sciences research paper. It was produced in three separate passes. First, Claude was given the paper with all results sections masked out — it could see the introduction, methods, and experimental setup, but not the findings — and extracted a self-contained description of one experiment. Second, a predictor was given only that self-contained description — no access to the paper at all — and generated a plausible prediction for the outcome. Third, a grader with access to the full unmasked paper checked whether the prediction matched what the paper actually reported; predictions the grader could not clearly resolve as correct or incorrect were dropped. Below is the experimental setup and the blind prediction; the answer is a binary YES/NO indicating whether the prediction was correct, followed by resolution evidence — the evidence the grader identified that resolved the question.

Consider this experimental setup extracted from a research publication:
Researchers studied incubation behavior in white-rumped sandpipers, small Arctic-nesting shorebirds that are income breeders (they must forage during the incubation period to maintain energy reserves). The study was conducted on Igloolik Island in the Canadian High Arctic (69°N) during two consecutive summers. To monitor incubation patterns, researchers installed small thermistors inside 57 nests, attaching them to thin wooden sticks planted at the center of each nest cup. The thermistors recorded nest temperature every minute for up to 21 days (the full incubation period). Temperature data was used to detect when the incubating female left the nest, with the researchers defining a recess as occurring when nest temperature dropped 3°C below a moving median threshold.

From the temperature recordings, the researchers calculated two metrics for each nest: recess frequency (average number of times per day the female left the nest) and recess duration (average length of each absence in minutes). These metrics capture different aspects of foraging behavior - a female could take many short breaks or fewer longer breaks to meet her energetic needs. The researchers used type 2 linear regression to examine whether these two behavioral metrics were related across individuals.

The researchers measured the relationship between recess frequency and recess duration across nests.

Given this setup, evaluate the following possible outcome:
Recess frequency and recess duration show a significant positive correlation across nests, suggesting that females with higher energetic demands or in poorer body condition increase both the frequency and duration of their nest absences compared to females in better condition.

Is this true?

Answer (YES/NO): NO